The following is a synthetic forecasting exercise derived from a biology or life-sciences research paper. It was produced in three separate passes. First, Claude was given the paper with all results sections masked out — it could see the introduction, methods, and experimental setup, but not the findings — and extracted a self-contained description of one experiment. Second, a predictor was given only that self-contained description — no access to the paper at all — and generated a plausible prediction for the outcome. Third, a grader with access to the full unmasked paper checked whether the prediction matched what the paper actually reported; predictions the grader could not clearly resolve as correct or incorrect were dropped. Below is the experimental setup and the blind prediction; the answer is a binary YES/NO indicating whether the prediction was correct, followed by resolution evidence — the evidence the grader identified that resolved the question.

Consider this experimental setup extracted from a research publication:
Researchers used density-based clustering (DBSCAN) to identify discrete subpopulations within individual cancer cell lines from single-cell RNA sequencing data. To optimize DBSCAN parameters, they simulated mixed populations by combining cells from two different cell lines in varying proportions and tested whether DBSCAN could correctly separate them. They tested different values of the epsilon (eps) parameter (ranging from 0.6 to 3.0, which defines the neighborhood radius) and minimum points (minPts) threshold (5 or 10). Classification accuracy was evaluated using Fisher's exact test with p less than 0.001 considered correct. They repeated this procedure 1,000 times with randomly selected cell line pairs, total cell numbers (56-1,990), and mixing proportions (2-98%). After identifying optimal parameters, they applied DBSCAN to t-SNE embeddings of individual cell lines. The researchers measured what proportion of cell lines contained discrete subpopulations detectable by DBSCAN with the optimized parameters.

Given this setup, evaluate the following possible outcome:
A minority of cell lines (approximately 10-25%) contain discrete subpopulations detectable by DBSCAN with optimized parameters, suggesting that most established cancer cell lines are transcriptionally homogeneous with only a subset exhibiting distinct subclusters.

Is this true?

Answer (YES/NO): YES